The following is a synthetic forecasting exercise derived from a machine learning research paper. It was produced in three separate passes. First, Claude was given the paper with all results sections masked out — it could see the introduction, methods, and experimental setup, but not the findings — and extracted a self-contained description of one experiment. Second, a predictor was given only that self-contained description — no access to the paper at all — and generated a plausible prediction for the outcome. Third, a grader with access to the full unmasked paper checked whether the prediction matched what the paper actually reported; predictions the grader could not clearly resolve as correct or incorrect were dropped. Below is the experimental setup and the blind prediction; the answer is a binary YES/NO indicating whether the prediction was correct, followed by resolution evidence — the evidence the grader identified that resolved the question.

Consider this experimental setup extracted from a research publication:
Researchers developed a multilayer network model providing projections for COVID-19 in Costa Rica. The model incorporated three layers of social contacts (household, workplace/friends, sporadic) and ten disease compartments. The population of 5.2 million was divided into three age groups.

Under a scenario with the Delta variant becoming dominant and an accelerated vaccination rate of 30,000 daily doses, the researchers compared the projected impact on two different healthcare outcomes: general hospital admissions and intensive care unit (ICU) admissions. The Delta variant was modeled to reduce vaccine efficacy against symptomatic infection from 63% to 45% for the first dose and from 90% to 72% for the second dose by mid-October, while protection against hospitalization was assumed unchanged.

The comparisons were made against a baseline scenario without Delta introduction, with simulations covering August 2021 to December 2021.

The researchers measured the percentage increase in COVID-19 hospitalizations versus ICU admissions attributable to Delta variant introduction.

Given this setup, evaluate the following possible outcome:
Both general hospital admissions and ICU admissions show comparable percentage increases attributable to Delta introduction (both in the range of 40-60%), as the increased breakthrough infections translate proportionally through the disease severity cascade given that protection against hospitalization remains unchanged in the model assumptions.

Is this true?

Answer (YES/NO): NO